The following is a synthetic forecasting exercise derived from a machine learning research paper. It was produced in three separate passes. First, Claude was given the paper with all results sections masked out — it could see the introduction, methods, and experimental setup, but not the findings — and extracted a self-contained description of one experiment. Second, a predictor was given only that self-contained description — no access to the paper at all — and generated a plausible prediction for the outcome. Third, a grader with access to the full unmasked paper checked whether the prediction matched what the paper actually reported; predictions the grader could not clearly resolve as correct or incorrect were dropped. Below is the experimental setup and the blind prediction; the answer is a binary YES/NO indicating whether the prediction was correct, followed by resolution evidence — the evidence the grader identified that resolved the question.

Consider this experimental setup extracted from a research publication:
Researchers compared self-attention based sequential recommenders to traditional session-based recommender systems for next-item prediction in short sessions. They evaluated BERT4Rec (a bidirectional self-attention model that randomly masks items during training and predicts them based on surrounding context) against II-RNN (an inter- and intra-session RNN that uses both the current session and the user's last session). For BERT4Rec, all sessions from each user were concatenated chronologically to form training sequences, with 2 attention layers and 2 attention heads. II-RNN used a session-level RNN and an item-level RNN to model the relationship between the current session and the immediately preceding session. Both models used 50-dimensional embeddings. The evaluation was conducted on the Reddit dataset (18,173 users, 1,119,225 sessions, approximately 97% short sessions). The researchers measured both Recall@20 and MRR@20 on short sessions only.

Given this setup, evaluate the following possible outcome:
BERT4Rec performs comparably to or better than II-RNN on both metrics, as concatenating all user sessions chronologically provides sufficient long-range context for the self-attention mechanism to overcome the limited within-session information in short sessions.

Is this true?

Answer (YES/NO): NO